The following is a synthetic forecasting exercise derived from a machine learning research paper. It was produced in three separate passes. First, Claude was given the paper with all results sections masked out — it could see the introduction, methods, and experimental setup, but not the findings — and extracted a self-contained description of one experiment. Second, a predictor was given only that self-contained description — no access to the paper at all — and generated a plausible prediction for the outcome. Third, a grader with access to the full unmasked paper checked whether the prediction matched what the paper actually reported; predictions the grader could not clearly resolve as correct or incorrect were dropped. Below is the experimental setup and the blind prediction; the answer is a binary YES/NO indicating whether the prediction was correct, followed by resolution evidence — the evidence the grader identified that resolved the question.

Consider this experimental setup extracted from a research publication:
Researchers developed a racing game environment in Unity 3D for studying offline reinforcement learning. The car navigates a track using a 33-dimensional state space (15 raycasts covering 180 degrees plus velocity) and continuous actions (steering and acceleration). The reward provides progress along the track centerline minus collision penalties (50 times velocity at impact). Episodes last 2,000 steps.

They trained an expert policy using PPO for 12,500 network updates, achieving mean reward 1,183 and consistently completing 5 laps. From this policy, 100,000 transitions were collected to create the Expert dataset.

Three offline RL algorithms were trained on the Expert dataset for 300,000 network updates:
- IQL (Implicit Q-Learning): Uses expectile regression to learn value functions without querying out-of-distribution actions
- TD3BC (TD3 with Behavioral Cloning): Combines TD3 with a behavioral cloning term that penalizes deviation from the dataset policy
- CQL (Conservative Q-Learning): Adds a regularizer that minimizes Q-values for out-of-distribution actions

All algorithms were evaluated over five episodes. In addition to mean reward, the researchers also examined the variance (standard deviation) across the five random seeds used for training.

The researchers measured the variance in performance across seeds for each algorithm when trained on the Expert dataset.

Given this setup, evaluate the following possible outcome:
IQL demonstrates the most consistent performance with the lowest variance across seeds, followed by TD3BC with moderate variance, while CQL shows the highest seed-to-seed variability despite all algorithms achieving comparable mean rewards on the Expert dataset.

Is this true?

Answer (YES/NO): NO